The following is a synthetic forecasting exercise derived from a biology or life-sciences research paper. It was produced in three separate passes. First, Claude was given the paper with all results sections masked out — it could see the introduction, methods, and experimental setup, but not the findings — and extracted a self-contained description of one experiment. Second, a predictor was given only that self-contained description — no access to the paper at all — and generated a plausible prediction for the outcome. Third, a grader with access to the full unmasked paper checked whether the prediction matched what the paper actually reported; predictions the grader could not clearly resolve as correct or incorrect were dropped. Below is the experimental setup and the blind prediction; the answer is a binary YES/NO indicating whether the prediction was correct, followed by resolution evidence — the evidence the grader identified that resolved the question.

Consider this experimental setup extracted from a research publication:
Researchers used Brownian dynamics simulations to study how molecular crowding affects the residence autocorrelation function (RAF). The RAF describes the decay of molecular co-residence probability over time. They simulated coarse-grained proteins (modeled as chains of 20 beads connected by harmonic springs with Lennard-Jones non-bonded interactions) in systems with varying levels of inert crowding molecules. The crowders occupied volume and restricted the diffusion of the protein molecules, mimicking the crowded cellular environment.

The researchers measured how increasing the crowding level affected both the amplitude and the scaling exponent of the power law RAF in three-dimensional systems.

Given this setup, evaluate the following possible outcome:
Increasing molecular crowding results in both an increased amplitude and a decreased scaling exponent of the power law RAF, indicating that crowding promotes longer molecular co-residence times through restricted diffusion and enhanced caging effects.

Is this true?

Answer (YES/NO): NO